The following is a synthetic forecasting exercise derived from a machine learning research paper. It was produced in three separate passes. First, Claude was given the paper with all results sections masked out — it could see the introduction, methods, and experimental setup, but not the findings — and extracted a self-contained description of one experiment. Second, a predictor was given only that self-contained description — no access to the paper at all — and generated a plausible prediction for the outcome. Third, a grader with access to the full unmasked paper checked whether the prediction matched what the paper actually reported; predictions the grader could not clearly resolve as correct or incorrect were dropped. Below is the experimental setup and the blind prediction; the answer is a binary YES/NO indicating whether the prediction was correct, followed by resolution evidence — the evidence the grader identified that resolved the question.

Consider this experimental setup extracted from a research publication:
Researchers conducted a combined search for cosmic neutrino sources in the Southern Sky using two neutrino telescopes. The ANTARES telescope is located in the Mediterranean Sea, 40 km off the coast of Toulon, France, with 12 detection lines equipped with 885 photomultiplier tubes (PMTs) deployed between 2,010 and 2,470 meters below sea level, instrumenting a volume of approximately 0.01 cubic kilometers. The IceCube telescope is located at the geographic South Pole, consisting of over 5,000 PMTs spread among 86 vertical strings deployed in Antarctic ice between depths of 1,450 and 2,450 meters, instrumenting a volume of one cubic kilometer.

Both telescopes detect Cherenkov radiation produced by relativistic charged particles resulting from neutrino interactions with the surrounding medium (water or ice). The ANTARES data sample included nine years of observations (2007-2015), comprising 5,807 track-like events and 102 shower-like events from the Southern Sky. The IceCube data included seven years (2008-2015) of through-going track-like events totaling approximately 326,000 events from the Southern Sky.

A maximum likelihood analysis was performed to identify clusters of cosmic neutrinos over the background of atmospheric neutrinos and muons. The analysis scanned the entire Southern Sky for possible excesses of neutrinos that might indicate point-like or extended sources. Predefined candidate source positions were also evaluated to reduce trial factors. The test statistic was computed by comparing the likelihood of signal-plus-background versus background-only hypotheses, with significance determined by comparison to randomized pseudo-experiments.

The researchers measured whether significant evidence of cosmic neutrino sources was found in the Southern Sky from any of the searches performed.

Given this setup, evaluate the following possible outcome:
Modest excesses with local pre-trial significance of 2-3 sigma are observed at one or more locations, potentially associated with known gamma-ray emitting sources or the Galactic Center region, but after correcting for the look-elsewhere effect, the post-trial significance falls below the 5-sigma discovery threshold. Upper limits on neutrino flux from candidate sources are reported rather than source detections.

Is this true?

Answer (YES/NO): NO